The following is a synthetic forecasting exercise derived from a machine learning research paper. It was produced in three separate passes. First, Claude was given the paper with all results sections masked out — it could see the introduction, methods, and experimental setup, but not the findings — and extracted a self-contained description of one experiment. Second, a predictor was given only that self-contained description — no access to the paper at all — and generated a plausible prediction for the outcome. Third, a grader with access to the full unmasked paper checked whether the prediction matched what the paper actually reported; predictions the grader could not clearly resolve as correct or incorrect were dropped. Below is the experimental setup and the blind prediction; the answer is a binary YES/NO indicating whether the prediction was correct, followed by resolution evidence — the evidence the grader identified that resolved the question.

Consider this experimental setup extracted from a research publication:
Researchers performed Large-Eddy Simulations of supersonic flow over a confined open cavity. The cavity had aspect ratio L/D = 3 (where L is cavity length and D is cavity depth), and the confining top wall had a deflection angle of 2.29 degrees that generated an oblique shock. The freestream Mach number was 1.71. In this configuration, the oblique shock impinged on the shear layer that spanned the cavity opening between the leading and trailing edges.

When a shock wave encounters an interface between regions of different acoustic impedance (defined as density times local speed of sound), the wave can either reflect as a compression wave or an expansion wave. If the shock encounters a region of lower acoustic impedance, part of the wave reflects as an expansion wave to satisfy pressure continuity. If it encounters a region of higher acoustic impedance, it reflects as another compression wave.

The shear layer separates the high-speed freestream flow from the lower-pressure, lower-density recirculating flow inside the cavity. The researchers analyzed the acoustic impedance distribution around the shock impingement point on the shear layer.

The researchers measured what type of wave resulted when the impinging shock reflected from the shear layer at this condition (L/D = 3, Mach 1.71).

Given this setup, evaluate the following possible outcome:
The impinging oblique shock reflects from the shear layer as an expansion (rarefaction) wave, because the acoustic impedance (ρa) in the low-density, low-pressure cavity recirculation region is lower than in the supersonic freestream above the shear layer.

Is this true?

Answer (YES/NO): YES